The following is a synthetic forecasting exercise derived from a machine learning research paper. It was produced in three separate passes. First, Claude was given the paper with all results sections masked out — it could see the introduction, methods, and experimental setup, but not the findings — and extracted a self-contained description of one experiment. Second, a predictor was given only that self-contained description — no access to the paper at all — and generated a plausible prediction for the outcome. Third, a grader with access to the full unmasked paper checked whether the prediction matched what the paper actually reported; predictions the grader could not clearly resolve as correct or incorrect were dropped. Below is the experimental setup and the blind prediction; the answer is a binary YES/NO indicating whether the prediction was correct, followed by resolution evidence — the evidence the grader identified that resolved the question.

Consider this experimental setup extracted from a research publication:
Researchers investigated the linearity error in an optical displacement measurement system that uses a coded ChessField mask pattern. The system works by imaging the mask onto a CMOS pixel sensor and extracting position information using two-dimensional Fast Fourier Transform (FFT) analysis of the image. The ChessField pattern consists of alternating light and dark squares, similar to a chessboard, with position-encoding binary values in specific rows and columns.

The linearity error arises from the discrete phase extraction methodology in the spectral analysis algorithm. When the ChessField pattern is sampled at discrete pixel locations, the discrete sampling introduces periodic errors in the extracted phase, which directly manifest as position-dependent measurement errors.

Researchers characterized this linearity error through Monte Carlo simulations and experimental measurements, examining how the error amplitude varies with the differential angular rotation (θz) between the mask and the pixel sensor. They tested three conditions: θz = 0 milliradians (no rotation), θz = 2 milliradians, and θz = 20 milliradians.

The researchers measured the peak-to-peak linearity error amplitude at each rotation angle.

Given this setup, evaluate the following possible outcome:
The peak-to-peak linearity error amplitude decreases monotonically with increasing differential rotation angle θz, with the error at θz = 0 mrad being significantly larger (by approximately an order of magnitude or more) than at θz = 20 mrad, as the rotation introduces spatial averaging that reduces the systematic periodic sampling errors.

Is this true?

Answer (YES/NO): YES